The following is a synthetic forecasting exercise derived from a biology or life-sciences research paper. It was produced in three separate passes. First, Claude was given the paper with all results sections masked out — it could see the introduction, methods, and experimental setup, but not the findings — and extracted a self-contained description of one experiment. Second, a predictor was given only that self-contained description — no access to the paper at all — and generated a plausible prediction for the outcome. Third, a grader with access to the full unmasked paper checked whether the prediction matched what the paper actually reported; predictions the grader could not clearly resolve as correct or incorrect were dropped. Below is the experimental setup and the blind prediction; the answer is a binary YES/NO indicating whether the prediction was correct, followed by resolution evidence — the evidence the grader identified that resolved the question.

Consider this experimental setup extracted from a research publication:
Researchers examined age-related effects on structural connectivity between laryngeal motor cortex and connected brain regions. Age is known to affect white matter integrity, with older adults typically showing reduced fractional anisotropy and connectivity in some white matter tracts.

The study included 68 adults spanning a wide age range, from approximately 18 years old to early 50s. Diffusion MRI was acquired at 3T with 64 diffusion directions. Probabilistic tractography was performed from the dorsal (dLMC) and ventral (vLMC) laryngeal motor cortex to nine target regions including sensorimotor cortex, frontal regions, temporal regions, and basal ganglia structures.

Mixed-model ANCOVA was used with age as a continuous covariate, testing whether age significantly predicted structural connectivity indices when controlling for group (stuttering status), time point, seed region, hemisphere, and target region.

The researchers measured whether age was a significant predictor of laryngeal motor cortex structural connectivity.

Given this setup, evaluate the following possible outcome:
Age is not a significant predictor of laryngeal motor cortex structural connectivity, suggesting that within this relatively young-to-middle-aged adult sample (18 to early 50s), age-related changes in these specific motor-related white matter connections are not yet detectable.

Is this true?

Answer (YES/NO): NO